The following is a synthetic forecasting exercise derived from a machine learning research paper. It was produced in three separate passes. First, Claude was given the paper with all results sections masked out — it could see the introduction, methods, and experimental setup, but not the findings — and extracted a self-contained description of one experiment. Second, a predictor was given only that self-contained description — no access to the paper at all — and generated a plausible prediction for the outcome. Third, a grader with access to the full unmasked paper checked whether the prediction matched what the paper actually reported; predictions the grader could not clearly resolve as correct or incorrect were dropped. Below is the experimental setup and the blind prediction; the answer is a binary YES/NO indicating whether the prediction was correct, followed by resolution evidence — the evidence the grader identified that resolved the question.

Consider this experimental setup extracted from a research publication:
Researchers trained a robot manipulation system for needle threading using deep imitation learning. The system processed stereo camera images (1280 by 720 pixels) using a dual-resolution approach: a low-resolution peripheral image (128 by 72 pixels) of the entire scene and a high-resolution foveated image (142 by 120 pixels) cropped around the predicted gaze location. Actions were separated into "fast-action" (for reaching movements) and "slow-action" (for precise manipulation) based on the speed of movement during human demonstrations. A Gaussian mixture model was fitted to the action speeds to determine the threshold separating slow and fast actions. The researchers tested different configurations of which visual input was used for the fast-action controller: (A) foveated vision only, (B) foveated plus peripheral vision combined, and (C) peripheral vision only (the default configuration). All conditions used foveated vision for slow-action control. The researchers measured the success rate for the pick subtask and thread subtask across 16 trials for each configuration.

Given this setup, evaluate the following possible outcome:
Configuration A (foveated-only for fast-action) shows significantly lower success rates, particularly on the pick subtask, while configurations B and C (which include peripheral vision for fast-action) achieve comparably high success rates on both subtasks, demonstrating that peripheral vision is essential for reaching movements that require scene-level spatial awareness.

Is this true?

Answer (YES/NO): NO